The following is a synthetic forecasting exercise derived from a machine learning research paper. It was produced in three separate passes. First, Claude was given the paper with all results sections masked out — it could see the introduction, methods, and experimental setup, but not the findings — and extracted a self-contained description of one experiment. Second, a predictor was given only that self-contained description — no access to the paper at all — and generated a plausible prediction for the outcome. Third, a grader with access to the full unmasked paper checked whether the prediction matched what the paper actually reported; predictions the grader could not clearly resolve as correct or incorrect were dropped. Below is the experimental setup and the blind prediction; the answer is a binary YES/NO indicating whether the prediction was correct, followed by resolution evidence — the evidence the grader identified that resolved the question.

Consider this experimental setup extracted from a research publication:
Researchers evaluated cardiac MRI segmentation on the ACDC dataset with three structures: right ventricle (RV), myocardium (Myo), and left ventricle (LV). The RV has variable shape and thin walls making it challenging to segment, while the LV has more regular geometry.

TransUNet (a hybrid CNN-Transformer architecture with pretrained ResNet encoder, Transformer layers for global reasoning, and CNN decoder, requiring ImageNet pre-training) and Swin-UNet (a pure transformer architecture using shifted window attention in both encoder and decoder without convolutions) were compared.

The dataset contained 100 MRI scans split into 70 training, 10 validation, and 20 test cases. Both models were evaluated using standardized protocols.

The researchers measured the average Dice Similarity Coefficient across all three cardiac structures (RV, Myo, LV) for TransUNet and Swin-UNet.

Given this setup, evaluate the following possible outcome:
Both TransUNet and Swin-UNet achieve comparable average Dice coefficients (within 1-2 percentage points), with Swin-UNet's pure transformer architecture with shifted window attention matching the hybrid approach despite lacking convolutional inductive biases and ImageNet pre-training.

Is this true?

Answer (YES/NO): NO